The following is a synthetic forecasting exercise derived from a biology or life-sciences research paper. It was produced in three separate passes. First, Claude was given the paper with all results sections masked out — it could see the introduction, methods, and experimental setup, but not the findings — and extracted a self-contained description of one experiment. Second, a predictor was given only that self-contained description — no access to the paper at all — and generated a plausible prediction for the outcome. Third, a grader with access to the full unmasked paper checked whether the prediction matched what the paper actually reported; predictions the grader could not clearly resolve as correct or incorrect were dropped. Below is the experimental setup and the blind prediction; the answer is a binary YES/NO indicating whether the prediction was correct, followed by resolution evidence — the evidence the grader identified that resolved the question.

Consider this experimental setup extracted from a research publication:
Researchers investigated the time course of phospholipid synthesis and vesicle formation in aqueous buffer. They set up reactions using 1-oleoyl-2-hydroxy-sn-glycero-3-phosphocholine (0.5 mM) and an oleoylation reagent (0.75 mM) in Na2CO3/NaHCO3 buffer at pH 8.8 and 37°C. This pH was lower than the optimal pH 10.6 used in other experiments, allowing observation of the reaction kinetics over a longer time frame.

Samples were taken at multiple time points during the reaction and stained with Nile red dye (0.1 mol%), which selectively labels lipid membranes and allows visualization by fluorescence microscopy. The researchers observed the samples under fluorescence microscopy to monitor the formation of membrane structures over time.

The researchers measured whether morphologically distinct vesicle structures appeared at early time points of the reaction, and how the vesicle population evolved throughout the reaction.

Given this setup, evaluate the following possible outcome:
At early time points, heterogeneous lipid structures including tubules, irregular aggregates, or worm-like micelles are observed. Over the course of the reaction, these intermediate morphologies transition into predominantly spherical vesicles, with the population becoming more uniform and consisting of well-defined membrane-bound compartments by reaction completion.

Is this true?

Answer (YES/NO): NO